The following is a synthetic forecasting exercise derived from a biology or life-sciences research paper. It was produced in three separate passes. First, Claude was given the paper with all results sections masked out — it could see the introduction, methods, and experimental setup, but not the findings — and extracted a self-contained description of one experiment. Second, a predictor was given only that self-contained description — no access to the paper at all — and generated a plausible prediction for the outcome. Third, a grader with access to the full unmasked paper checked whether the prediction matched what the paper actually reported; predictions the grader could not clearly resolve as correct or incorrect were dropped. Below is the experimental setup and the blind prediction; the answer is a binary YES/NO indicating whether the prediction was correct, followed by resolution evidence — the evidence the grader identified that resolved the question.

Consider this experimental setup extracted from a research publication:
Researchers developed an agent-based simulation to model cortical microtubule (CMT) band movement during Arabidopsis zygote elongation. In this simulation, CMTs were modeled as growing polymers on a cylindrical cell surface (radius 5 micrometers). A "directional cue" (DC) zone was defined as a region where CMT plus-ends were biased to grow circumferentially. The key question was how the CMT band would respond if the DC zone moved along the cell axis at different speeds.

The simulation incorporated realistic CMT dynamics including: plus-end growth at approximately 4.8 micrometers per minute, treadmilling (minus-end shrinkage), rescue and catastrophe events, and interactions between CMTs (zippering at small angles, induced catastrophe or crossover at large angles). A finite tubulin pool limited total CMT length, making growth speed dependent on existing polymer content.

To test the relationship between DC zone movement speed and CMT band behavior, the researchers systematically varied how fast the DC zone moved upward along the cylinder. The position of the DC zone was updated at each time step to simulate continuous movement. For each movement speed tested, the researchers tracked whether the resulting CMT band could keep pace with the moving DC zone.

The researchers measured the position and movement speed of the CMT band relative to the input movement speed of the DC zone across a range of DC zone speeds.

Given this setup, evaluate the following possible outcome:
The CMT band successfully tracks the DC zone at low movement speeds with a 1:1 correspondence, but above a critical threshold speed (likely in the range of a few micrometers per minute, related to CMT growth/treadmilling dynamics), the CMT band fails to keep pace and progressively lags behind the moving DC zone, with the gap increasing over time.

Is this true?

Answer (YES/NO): NO